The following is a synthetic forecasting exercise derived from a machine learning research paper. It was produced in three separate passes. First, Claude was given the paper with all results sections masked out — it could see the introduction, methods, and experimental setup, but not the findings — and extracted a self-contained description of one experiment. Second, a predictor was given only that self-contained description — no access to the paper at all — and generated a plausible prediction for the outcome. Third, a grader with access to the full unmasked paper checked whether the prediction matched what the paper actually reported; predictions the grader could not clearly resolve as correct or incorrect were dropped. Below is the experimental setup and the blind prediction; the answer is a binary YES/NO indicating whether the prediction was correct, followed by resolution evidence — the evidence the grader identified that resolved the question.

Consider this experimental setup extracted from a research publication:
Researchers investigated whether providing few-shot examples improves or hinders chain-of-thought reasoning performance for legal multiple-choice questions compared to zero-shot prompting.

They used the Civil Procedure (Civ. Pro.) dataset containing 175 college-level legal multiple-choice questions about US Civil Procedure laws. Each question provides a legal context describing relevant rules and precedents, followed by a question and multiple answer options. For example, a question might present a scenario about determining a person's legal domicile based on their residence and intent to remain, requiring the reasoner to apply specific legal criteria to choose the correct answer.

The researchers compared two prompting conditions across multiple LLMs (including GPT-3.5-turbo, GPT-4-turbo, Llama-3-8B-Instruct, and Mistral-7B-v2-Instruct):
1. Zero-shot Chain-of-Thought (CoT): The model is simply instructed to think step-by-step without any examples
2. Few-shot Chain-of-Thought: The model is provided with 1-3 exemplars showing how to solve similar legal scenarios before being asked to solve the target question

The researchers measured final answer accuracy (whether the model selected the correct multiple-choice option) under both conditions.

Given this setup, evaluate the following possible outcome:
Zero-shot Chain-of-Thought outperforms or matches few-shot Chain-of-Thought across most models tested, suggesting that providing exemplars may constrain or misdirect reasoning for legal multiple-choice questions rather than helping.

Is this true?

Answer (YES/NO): YES